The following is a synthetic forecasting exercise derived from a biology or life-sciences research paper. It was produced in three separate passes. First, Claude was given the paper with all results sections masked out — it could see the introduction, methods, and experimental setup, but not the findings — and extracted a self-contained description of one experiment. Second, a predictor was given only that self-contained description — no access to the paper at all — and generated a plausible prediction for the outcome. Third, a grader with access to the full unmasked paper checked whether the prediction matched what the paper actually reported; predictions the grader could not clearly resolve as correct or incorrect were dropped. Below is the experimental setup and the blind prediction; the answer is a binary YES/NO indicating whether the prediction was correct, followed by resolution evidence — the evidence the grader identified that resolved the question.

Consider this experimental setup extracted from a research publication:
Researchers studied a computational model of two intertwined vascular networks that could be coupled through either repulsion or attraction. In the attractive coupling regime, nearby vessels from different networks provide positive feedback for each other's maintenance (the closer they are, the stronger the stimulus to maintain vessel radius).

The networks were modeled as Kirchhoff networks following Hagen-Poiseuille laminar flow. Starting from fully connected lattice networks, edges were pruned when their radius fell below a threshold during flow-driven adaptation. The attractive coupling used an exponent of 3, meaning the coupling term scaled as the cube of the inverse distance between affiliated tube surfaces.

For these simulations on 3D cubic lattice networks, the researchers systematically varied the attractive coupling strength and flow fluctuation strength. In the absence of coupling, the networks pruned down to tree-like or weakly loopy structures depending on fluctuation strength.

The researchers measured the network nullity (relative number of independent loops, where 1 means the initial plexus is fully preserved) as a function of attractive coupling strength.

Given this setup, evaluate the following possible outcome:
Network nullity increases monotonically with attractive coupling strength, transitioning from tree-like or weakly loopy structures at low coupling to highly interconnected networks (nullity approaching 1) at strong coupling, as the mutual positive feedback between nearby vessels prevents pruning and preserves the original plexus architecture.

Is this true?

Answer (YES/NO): NO